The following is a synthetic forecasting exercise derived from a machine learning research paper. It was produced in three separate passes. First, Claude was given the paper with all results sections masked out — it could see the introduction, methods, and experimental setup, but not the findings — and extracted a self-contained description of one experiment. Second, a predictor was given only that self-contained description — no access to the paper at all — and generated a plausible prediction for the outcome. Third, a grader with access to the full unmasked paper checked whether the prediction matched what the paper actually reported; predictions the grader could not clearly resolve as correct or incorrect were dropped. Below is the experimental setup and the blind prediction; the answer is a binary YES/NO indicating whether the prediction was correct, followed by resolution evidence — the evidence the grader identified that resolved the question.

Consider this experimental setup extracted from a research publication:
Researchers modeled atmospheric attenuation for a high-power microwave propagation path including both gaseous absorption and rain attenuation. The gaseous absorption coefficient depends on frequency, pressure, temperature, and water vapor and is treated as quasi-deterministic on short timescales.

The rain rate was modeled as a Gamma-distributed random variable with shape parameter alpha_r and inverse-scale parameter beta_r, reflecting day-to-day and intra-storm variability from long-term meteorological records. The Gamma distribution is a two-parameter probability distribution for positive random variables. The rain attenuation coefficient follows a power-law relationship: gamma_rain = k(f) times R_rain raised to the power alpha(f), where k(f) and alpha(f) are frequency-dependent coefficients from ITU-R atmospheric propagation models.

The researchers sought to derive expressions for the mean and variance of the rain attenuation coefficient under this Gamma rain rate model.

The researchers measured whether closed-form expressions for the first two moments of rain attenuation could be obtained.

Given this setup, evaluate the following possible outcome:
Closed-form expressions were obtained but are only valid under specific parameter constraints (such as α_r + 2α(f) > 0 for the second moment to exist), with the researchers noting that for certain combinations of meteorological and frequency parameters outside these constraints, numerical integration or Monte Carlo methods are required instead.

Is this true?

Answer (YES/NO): NO